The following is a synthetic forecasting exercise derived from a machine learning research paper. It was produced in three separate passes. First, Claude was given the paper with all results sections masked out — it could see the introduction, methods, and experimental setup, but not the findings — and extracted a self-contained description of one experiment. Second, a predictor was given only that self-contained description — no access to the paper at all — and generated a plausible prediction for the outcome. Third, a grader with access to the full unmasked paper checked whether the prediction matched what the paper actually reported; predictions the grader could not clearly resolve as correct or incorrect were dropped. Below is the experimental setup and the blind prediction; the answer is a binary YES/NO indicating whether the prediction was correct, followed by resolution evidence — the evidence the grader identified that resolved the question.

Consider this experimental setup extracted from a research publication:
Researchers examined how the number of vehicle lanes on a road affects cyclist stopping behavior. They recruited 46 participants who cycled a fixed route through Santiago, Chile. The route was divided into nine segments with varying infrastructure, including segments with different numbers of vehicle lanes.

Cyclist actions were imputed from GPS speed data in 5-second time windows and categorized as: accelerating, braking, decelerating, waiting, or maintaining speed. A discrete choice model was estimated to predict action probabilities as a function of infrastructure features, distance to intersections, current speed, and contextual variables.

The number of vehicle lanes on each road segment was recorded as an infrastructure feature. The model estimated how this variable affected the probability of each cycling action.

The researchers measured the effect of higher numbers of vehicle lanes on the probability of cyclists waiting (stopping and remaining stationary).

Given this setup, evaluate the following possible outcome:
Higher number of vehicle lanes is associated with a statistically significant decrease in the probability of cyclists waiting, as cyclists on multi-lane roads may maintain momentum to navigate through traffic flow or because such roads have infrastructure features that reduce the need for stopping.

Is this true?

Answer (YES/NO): NO